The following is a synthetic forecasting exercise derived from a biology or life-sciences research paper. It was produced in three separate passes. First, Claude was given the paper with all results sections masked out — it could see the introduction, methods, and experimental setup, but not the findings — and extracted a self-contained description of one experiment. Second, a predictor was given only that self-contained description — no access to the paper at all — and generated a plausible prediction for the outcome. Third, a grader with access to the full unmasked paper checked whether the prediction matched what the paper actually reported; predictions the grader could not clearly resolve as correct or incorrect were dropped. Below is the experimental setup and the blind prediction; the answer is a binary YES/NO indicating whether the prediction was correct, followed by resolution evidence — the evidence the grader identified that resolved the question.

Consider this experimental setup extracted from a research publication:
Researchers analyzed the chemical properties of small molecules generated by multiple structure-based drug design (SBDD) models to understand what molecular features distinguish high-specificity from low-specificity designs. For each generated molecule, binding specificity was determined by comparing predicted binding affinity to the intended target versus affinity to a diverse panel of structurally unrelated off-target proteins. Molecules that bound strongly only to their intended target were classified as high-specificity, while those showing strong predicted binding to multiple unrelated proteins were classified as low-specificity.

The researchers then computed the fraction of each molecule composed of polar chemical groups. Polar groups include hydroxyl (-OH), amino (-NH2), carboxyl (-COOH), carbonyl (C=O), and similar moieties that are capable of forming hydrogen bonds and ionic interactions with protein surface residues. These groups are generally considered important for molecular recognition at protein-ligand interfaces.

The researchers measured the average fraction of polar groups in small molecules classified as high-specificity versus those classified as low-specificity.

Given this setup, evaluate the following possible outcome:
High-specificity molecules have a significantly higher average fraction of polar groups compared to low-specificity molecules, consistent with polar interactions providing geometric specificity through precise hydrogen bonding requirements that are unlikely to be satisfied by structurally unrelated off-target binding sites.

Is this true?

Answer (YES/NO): NO